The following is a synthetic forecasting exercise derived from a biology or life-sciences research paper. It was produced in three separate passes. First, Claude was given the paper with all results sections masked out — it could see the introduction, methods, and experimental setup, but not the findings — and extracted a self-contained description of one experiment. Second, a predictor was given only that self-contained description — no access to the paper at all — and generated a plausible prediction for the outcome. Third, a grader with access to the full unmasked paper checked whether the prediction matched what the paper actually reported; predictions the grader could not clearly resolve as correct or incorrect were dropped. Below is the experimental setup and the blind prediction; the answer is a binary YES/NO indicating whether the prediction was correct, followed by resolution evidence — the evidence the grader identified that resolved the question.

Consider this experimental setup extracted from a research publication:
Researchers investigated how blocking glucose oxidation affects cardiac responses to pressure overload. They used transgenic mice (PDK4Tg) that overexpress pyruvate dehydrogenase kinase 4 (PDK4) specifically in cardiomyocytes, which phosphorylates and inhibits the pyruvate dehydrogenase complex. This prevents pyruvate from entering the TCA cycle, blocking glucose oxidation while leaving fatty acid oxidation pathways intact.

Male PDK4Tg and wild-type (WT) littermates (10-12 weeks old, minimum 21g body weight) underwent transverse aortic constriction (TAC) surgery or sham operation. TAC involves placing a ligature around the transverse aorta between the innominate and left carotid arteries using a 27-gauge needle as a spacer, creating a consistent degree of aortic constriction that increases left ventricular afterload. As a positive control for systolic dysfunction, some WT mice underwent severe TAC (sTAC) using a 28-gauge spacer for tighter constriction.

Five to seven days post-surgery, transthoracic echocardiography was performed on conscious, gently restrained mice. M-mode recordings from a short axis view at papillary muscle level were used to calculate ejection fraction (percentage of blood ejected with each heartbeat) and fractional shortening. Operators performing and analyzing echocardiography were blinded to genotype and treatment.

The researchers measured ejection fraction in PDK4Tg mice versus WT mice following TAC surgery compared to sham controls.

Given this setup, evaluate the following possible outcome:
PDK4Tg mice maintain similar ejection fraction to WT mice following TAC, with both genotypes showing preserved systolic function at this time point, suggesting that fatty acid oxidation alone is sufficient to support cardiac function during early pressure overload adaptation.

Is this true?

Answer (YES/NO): NO